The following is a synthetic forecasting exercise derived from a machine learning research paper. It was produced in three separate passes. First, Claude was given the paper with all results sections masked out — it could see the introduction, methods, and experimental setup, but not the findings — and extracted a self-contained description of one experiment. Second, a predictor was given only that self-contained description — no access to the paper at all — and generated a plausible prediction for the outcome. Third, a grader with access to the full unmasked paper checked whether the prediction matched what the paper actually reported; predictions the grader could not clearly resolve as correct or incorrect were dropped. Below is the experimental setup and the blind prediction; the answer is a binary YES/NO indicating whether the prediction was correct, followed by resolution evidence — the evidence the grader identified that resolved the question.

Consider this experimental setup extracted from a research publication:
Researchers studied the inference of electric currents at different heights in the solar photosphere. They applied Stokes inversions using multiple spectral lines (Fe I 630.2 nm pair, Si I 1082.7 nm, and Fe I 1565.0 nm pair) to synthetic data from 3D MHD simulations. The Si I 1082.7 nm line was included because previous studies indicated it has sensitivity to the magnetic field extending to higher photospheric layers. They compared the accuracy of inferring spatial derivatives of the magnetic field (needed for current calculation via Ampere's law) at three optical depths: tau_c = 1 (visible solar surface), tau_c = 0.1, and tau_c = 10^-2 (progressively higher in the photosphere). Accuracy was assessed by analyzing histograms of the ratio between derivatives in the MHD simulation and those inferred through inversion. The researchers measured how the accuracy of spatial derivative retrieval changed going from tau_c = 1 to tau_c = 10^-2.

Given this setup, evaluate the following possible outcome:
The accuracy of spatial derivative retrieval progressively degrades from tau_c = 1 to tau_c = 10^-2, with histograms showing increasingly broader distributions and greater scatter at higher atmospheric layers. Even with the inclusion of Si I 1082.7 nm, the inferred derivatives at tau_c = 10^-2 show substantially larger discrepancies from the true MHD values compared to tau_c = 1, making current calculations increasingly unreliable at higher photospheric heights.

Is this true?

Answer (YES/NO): NO